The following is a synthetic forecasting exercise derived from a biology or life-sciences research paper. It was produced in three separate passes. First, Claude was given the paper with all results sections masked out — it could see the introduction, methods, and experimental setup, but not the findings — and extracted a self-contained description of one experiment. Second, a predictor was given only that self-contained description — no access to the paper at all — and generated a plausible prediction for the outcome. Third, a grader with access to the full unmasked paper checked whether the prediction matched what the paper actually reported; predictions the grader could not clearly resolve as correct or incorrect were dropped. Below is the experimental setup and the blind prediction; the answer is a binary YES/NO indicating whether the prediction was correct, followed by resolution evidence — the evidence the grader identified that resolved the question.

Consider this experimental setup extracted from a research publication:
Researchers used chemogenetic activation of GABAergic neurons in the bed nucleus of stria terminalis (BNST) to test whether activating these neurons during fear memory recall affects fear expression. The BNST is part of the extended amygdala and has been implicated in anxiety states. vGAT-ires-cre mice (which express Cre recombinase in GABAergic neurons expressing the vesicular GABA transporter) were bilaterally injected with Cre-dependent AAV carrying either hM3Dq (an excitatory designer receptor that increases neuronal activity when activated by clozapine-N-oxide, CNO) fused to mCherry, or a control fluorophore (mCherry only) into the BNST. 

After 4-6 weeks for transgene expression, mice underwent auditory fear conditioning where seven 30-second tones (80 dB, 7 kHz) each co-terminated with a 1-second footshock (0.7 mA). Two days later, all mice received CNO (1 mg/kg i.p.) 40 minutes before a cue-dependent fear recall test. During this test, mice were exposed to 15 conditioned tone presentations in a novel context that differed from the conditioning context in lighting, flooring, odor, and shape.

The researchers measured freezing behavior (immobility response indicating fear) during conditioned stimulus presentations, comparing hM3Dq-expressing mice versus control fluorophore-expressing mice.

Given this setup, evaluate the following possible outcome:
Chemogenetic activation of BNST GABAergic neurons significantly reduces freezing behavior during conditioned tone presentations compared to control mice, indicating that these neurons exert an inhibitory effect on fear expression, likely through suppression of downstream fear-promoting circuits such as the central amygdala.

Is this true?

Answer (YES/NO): NO